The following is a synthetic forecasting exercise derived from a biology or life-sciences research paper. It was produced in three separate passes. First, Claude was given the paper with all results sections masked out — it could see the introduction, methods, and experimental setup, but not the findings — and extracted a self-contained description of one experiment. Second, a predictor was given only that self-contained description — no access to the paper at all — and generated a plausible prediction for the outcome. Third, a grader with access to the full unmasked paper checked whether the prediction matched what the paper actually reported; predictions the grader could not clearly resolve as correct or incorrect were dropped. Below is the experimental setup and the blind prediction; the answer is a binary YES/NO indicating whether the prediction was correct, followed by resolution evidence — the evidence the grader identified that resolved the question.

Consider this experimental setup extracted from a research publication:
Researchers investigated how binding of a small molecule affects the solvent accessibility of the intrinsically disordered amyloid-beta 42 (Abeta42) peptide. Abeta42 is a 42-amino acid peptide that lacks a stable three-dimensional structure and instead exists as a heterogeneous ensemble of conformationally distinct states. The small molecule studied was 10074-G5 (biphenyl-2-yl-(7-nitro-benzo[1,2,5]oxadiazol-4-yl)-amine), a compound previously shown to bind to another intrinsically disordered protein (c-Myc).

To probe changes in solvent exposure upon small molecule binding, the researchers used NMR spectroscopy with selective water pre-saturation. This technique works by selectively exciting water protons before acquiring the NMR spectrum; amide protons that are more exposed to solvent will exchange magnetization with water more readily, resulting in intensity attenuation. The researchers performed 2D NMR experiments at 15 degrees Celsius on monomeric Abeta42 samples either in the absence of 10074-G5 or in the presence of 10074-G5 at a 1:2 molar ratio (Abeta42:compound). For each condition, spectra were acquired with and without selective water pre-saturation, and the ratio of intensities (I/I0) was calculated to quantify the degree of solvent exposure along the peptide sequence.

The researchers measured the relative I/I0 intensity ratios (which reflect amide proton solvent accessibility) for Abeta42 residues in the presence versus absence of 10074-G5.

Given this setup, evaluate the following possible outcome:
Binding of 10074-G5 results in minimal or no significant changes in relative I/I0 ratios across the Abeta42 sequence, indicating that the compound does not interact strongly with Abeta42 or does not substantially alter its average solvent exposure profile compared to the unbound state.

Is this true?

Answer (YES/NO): NO